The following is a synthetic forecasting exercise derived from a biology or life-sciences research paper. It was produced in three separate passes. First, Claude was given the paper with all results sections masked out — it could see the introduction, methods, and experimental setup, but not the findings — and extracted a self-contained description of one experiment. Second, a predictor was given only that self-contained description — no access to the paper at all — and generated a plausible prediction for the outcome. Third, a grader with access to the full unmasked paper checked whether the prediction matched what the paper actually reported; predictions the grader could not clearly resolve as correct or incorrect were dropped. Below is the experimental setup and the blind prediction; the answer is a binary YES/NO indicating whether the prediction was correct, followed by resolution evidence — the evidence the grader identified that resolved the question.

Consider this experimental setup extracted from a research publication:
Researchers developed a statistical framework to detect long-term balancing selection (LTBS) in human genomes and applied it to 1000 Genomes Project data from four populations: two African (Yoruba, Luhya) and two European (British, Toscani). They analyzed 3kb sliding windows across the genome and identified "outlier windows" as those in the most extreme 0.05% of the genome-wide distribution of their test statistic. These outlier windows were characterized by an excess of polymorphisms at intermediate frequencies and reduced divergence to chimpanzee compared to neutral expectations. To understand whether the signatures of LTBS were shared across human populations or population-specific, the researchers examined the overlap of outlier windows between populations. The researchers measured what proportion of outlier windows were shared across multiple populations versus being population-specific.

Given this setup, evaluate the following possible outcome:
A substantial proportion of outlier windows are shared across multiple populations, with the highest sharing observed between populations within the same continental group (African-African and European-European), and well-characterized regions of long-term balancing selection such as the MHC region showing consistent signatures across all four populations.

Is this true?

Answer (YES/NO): YES